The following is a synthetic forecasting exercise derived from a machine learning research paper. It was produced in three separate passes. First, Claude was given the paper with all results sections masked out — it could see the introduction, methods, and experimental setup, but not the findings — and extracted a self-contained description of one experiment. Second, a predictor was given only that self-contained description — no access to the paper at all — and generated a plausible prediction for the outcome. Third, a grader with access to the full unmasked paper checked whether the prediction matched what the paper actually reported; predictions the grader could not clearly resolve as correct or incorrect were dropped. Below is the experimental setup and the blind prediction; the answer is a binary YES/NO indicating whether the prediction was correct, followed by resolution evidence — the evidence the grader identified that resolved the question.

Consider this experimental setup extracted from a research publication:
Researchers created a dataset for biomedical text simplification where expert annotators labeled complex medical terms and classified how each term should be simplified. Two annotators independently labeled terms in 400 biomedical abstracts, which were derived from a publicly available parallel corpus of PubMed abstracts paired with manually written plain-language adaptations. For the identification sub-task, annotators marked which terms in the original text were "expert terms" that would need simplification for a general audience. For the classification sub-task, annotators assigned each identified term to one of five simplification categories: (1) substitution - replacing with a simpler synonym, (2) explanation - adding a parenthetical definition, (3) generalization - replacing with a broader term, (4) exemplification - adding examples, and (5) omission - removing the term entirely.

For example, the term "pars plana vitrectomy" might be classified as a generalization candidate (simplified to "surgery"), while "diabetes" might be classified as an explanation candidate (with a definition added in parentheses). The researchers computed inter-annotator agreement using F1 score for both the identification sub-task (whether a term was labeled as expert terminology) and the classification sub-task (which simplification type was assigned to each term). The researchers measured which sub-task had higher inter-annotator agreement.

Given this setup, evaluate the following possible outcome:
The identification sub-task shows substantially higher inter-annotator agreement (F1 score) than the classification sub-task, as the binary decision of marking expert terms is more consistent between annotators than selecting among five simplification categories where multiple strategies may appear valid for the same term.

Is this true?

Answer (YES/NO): YES